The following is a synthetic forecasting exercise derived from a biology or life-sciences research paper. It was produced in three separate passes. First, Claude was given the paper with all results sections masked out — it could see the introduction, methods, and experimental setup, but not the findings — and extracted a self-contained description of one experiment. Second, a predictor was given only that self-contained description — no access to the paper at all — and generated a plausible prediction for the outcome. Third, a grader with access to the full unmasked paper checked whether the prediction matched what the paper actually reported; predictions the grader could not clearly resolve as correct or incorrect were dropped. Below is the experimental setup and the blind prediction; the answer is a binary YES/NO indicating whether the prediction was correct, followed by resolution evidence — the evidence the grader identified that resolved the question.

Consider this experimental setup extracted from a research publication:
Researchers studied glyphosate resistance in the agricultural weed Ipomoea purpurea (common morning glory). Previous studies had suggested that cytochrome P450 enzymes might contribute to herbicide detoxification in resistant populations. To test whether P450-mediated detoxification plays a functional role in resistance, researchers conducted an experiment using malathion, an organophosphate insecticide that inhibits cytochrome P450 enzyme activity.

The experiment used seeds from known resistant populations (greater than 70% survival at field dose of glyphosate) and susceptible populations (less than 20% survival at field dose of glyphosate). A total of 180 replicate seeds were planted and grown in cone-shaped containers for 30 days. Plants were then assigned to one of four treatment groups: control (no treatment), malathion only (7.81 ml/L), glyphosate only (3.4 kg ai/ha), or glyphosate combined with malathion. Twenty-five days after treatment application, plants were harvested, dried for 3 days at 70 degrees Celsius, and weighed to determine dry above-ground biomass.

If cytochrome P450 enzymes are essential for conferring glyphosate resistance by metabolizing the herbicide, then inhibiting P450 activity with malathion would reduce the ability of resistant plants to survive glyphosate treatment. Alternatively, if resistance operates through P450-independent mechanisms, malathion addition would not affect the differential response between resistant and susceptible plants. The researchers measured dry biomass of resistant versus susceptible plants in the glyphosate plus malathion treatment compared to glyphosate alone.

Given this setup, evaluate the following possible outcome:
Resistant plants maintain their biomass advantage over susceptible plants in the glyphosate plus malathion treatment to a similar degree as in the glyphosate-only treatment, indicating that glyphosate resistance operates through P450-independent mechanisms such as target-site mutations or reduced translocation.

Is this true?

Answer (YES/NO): NO